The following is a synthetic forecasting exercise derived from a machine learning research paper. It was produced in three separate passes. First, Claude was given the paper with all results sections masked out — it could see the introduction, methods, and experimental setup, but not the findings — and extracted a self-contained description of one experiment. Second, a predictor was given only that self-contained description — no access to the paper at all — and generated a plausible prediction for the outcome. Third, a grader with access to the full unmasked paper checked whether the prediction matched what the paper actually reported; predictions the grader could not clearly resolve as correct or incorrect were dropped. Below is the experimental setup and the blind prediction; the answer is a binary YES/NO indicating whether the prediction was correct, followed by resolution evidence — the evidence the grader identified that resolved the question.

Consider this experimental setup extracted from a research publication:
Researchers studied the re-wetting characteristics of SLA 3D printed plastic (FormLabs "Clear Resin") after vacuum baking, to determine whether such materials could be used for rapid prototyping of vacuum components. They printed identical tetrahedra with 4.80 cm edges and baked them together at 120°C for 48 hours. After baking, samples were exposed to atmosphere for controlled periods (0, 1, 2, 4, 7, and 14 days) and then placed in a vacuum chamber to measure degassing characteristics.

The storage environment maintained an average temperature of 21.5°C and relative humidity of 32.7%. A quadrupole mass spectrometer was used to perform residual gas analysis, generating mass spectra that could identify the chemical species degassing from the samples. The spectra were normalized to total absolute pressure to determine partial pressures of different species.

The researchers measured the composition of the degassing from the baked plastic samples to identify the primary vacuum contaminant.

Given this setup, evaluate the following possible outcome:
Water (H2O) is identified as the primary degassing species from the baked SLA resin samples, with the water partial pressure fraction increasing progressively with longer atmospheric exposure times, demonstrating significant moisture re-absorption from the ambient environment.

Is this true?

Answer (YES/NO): NO